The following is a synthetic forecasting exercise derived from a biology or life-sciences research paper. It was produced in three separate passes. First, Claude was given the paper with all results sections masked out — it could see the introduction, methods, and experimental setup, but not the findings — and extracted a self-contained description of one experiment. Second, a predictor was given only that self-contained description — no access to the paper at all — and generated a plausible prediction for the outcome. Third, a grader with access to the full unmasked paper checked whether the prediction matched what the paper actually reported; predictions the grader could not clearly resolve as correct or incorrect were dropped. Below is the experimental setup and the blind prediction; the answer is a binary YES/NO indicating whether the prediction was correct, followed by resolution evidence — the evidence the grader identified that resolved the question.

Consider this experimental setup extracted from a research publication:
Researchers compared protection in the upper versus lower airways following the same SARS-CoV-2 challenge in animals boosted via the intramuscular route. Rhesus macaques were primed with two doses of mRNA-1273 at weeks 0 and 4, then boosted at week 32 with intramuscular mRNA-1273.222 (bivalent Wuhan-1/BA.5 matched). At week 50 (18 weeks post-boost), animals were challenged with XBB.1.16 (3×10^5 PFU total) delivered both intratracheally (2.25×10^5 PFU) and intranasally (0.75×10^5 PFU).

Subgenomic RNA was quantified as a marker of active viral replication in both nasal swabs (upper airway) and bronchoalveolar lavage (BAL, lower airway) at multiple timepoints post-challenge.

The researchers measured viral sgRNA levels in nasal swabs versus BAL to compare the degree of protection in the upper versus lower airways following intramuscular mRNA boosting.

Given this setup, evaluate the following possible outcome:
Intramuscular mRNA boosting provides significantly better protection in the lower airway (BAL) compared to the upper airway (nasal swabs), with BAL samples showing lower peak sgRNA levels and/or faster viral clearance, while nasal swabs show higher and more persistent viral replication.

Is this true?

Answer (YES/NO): YES